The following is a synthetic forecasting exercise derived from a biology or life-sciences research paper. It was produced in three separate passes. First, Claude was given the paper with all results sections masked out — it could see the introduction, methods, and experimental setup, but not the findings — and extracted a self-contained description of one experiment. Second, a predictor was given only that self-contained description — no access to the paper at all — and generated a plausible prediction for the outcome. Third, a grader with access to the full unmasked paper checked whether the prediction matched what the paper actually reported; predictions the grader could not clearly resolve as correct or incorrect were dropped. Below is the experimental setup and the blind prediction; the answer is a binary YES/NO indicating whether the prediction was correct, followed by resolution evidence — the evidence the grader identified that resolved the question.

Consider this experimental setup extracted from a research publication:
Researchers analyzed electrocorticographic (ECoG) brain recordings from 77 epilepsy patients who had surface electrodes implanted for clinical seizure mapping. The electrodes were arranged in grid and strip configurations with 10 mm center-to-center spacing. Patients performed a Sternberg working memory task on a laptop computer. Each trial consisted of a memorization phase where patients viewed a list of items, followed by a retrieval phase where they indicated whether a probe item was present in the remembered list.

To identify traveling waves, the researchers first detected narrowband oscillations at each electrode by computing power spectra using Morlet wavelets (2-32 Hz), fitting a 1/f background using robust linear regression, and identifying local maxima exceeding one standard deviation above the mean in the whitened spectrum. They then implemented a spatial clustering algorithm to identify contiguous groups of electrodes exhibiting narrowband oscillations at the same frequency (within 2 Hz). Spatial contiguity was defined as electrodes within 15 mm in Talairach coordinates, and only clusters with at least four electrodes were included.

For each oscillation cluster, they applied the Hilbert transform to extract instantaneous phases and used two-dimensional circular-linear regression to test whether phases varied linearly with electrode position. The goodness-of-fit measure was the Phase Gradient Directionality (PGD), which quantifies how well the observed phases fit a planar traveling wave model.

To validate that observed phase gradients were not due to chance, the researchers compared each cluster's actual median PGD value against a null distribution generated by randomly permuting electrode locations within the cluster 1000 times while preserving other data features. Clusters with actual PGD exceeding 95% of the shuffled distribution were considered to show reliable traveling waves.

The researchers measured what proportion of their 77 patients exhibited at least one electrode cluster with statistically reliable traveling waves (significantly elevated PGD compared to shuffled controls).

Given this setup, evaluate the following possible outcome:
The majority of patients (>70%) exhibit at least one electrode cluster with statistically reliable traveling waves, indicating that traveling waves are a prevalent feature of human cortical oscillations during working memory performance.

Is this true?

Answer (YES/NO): YES